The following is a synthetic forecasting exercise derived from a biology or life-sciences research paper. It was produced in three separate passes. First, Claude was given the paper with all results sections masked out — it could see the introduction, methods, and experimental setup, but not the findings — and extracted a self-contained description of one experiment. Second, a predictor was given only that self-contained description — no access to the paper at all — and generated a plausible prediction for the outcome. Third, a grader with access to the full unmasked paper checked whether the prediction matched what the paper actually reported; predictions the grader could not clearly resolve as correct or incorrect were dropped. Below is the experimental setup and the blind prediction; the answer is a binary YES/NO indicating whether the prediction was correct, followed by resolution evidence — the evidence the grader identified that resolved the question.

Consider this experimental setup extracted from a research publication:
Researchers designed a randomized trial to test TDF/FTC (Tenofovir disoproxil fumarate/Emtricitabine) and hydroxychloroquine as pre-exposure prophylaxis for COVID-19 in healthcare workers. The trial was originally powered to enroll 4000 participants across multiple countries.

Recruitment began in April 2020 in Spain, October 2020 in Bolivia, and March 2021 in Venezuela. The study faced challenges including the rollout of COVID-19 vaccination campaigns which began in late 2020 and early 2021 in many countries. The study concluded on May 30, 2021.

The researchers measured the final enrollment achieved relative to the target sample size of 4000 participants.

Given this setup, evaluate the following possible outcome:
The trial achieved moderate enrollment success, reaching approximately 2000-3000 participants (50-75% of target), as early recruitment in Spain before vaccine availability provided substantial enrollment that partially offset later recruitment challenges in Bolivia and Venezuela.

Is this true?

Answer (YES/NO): NO